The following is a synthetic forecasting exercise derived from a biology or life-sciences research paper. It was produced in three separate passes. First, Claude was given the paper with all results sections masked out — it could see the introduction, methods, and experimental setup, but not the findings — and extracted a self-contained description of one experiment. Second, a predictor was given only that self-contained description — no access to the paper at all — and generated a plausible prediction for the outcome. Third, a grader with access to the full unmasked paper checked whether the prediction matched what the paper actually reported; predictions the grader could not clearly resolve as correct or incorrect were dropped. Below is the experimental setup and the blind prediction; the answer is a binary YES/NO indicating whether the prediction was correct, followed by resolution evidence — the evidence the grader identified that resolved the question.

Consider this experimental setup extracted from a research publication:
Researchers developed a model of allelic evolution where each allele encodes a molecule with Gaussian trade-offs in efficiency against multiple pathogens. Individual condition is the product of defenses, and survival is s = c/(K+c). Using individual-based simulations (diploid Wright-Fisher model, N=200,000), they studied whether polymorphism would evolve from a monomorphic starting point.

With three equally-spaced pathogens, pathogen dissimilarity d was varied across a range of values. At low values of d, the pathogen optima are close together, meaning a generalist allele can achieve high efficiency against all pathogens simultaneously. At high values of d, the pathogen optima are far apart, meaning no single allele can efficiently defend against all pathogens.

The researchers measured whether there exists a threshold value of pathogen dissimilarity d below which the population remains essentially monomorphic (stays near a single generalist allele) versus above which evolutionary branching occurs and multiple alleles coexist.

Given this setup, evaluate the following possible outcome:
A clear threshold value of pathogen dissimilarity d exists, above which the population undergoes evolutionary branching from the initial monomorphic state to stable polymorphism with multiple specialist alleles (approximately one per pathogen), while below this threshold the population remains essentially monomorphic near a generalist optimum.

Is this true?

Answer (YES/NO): NO